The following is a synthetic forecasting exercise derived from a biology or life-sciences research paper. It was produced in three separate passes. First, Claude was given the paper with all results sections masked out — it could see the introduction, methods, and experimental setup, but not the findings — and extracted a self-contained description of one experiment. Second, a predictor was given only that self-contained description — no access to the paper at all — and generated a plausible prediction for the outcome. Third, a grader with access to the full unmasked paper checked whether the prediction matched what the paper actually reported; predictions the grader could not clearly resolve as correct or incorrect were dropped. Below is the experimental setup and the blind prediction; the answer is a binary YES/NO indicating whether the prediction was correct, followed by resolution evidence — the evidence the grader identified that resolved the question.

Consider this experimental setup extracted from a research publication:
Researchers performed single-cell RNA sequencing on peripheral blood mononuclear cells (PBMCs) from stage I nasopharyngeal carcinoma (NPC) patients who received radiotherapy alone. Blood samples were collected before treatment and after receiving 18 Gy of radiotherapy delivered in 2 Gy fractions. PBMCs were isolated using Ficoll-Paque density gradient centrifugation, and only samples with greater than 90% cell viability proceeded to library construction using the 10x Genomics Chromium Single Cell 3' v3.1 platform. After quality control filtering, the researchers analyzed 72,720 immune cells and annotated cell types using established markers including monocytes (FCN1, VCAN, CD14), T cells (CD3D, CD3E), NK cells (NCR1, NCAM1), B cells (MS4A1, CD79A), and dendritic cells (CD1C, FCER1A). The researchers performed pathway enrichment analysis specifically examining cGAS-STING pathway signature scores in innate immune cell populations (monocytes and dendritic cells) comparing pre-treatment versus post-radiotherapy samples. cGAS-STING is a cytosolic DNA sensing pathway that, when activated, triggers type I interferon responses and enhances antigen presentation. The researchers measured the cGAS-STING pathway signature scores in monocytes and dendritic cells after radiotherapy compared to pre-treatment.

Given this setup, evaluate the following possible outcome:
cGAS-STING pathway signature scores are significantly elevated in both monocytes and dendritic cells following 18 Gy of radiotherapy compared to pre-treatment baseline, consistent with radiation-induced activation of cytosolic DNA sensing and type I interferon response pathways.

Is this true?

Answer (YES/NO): NO